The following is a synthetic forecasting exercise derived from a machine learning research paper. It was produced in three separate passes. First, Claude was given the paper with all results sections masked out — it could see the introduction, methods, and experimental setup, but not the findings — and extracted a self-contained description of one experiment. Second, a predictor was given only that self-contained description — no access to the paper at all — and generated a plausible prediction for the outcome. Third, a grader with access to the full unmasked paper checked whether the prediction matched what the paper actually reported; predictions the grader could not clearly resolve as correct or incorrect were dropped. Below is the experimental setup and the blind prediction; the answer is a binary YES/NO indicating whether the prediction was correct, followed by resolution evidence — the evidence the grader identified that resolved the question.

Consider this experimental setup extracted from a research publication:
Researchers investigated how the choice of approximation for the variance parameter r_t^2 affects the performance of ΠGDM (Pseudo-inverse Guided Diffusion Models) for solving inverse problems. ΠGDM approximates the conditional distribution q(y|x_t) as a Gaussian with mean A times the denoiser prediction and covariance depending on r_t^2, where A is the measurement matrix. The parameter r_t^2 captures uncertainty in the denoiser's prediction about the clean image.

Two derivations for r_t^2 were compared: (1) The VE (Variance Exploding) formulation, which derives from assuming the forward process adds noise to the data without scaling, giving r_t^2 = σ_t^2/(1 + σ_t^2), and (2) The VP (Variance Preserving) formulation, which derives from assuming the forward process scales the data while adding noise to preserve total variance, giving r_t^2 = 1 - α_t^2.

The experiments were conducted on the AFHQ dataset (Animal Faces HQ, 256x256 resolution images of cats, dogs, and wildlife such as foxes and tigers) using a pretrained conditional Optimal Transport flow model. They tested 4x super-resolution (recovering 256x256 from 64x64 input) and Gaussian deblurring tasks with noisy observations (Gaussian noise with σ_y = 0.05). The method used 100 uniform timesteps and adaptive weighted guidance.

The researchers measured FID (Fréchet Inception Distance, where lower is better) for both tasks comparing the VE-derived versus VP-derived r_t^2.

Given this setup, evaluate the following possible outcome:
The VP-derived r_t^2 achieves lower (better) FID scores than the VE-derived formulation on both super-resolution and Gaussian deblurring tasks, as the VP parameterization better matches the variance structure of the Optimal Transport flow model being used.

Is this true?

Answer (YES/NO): NO